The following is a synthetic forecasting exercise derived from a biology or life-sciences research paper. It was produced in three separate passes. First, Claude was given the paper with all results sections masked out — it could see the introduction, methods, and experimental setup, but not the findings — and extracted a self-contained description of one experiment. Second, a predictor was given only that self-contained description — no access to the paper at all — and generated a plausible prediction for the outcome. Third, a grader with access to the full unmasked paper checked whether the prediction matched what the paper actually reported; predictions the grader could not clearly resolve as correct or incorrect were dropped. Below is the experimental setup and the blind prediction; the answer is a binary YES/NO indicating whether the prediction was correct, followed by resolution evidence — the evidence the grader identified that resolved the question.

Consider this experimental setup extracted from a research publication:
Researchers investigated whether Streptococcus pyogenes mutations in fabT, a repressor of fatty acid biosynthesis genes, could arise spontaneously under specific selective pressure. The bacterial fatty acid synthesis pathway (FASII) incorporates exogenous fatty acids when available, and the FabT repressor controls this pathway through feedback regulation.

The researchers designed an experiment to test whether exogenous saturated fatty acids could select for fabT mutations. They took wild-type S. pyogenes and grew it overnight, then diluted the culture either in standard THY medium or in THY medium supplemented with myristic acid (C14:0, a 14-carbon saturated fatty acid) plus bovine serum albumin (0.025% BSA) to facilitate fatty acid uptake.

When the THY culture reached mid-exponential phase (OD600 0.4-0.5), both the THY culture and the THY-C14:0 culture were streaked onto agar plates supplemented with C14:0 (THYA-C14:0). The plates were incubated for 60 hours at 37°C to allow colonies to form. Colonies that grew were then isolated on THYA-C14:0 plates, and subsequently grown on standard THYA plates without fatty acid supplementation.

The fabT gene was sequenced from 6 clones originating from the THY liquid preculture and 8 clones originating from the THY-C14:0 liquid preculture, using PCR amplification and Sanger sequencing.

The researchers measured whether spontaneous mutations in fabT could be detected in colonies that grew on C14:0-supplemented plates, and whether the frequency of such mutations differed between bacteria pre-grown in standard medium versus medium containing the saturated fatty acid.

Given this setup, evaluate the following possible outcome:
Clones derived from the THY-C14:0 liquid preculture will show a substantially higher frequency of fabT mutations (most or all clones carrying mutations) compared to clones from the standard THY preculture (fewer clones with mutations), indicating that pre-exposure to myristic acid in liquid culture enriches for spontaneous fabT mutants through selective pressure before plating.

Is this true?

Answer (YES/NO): NO